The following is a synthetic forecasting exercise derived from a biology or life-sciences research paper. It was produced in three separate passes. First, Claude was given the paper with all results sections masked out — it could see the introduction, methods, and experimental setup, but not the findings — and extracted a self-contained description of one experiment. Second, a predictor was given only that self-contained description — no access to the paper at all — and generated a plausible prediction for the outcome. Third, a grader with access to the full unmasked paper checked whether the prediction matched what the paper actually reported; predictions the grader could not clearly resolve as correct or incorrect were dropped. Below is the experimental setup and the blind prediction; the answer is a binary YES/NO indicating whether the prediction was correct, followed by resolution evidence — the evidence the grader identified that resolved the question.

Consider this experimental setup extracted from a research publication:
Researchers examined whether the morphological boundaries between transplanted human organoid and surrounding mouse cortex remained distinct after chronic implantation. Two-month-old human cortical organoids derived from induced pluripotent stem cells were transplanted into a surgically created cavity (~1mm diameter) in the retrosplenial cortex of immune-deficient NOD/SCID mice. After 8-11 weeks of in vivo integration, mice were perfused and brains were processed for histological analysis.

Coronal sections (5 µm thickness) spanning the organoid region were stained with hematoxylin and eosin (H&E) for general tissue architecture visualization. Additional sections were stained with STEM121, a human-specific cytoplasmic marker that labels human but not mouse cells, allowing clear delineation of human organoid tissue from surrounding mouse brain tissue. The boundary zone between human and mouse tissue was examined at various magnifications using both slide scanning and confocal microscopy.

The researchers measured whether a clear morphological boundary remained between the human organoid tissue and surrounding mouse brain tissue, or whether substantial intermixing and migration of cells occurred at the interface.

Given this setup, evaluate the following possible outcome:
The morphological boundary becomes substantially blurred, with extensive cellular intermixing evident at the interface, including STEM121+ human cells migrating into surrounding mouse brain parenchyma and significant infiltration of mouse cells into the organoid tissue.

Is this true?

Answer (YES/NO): YES